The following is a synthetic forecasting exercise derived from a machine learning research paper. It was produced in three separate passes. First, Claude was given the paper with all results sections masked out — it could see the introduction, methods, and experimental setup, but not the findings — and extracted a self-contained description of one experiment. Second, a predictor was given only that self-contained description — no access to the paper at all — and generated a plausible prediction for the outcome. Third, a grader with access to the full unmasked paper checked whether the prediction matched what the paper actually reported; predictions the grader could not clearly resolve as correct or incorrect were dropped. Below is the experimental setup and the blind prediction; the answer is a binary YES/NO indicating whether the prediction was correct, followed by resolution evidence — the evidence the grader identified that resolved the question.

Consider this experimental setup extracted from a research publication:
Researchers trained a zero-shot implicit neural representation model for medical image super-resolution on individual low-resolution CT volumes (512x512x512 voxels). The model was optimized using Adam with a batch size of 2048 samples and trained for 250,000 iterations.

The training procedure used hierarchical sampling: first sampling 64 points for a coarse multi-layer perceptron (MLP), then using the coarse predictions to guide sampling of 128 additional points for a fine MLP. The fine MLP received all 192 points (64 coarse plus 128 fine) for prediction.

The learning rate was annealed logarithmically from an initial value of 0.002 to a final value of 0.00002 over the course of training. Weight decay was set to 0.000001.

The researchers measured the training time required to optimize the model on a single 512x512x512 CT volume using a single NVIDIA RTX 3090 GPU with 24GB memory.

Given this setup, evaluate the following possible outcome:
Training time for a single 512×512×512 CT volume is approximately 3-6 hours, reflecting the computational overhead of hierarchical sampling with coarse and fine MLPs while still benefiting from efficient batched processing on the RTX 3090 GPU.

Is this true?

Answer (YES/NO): NO